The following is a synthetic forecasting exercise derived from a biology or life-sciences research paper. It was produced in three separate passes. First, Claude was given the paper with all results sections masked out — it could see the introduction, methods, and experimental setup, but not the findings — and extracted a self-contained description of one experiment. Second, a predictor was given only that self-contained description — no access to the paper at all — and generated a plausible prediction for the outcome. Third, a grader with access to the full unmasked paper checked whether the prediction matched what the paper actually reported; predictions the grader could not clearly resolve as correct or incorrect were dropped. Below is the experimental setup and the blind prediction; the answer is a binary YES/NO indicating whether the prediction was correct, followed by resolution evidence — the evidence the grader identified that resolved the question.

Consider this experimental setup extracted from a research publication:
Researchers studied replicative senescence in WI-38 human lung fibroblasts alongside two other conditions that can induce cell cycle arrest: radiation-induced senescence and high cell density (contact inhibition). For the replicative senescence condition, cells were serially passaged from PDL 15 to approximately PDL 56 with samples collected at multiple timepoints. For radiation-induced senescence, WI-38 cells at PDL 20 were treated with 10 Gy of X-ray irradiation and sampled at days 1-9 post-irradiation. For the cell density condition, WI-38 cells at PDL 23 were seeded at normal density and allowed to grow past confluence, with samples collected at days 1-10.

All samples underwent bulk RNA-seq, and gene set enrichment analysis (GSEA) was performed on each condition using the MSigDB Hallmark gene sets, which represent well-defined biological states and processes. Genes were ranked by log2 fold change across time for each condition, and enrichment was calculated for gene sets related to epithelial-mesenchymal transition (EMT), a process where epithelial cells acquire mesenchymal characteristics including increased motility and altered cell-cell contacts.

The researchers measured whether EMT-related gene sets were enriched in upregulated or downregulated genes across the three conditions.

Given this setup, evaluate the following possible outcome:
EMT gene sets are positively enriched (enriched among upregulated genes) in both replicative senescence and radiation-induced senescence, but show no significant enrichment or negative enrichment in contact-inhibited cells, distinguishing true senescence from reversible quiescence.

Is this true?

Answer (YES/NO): NO